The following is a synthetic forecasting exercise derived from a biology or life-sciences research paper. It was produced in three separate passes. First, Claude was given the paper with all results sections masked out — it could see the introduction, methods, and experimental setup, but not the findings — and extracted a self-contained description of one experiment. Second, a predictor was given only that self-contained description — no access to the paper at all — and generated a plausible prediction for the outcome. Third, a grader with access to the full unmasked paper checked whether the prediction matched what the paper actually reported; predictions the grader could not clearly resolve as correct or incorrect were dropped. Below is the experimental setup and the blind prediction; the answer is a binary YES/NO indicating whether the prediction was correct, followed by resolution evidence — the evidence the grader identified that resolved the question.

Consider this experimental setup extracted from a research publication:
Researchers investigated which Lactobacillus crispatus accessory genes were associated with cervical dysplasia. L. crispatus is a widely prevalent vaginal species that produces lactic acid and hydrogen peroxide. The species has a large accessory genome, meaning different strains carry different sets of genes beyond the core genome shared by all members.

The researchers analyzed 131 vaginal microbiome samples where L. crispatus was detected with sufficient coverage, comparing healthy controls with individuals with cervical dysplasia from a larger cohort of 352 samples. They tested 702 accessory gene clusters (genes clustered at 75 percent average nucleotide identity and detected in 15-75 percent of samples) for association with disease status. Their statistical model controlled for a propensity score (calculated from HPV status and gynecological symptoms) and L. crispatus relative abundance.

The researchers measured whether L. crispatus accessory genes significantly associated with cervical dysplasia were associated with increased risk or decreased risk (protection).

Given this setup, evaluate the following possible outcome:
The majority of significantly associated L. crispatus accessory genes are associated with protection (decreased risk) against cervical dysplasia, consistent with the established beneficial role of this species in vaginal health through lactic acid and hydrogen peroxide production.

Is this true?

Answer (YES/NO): NO